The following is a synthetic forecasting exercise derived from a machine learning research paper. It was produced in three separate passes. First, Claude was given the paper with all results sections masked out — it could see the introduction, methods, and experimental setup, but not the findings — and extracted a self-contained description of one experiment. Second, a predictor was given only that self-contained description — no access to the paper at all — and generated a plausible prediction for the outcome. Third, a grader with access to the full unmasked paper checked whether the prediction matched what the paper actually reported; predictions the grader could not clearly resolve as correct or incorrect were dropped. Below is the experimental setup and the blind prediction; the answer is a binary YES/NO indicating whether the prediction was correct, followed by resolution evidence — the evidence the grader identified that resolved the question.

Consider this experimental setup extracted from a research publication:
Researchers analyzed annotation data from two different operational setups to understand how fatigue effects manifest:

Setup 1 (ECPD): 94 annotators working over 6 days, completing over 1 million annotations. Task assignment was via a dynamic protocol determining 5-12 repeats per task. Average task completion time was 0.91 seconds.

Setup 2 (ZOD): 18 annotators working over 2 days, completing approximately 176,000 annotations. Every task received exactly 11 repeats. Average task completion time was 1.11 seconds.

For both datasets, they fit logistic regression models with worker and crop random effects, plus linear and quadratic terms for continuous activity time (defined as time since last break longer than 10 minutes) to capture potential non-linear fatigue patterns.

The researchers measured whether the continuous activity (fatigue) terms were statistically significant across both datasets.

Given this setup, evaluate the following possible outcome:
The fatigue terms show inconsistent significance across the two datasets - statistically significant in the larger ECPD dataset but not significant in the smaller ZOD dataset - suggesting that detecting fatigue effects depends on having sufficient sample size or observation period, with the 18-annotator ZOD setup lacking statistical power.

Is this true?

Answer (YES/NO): NO